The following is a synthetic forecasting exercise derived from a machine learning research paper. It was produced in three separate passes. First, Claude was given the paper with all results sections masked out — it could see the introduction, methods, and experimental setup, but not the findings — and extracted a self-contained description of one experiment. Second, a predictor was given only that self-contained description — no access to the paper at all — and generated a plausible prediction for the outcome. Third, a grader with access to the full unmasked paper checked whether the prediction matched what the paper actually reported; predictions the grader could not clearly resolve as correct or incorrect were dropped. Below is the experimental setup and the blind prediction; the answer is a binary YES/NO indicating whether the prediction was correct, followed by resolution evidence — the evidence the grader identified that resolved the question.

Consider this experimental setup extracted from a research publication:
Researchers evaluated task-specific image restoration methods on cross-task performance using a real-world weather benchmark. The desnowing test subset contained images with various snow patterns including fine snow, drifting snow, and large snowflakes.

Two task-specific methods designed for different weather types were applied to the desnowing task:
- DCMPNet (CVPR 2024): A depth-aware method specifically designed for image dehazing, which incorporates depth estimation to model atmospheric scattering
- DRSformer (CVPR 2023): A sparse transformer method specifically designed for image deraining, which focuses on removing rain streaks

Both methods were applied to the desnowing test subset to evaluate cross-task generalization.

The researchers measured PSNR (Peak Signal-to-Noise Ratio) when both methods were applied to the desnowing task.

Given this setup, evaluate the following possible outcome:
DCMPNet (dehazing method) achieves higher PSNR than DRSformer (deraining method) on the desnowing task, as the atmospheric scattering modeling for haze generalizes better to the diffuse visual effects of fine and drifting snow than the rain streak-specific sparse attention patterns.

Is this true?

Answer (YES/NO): NO